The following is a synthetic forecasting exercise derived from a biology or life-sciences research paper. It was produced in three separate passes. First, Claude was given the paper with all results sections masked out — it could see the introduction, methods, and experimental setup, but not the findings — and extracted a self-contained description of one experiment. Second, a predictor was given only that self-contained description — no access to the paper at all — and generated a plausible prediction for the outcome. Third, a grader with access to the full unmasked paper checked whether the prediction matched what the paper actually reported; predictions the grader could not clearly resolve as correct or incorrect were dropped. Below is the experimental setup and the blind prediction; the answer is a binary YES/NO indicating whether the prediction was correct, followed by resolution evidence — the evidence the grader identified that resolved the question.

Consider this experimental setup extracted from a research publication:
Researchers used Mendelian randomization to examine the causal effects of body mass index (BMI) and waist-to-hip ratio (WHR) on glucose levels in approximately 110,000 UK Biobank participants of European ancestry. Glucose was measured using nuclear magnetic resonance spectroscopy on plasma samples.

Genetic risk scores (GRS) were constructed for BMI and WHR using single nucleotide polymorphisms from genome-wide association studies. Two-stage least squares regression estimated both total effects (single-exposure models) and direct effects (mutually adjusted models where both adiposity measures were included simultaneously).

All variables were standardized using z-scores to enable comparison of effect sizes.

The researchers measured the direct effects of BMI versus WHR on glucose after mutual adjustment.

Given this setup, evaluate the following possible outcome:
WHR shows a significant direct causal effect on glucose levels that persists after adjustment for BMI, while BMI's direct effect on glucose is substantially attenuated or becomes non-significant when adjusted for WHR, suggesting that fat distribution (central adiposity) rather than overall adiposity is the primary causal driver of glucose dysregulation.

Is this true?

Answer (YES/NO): YES